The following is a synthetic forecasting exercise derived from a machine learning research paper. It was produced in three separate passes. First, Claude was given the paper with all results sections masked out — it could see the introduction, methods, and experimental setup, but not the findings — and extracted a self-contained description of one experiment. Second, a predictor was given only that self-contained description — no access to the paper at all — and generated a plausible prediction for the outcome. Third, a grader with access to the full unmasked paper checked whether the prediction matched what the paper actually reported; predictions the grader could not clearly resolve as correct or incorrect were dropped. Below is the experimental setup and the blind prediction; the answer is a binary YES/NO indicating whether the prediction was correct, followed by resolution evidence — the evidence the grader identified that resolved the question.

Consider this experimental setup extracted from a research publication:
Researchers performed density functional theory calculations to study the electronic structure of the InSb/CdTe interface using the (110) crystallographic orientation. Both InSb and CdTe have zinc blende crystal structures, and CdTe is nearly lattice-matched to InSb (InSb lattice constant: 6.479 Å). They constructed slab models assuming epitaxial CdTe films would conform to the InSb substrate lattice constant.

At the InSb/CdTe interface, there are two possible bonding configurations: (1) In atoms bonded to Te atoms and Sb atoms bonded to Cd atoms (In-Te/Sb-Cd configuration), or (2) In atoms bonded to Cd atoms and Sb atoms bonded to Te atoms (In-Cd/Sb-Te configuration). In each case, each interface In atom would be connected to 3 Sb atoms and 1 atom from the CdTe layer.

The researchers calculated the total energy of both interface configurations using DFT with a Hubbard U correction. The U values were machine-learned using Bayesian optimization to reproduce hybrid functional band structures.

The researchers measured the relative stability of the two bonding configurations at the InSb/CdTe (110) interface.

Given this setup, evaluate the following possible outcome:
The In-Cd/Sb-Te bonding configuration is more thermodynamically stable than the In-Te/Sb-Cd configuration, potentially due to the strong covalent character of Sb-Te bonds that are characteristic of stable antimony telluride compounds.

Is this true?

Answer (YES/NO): NO